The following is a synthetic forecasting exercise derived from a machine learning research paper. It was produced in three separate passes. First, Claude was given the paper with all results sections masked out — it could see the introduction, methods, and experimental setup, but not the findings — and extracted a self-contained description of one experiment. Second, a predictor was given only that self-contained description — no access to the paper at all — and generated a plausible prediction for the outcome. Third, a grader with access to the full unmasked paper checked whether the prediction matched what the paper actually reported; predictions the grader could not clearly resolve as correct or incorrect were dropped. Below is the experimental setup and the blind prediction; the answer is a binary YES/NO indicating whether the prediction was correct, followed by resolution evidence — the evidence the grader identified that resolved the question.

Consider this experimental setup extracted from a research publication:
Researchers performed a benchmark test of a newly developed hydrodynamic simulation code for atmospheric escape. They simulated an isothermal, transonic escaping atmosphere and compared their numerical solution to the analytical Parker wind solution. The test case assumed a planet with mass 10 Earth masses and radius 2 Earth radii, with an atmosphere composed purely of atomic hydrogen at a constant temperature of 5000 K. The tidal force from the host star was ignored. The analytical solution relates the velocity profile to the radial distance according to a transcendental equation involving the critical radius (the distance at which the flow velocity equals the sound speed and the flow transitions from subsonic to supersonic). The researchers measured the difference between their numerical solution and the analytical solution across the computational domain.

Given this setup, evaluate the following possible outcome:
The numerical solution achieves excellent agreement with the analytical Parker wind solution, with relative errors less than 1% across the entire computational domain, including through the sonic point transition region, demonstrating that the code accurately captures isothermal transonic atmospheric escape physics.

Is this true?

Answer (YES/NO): YES